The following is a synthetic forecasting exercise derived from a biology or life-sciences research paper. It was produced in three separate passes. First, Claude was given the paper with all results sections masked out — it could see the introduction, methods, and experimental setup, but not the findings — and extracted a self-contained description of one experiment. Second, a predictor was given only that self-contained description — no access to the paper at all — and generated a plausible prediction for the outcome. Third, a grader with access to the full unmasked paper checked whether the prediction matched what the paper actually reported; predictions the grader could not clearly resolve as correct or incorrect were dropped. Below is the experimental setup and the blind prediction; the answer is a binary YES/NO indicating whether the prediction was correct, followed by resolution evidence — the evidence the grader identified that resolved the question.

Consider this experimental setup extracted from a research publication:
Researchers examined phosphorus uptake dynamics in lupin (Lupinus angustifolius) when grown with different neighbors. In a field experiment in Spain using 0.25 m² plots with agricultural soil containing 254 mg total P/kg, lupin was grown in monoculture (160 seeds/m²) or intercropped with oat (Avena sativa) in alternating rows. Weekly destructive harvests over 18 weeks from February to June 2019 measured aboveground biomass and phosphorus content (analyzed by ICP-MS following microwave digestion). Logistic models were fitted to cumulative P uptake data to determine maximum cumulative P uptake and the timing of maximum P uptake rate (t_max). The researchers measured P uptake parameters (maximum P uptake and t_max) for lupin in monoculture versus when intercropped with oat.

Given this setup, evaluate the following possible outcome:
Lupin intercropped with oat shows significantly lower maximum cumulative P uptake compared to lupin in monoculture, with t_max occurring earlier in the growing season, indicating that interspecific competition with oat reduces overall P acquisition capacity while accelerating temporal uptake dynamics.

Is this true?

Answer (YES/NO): NO